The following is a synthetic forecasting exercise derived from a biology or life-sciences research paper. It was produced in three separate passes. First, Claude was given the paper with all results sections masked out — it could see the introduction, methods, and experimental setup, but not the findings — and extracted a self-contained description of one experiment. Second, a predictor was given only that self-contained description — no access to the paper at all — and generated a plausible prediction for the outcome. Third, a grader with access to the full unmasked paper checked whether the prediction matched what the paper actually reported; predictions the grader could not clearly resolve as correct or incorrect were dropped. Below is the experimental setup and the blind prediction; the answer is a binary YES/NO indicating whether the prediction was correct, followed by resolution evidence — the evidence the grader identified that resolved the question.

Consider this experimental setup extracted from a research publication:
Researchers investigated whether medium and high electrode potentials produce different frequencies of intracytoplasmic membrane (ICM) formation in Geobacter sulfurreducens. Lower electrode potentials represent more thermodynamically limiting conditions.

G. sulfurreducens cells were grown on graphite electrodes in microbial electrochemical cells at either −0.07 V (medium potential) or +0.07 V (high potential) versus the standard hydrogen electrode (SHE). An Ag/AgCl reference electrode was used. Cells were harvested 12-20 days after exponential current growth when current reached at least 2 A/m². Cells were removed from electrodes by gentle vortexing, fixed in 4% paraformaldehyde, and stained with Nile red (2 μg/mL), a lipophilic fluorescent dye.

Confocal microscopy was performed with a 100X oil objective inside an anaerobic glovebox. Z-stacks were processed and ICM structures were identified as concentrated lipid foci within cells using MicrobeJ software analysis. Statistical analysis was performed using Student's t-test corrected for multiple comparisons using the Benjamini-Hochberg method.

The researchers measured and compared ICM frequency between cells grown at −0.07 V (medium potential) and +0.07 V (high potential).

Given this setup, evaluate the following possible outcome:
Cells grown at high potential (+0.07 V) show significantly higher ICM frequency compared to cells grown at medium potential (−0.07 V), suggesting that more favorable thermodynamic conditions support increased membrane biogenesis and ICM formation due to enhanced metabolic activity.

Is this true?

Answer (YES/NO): NO